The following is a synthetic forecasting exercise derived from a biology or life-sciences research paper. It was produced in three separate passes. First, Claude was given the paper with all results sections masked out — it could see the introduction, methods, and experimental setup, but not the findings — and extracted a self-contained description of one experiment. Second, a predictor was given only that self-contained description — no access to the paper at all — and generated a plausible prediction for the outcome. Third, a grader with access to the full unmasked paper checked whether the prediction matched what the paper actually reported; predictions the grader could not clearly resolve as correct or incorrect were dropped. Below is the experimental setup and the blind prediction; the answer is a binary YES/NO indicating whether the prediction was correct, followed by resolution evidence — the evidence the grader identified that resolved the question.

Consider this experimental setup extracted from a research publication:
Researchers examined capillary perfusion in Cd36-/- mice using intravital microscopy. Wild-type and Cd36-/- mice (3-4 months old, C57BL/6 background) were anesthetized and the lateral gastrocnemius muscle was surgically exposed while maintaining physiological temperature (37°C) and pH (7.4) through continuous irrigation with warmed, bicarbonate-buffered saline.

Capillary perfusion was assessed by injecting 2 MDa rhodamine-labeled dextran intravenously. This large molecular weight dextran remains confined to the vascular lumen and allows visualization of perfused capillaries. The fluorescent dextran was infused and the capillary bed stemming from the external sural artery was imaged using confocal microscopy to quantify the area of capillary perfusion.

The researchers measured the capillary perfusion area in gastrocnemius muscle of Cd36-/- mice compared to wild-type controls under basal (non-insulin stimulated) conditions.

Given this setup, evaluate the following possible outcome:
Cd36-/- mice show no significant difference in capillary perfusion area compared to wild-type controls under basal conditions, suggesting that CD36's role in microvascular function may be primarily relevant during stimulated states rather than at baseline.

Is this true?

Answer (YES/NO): NO